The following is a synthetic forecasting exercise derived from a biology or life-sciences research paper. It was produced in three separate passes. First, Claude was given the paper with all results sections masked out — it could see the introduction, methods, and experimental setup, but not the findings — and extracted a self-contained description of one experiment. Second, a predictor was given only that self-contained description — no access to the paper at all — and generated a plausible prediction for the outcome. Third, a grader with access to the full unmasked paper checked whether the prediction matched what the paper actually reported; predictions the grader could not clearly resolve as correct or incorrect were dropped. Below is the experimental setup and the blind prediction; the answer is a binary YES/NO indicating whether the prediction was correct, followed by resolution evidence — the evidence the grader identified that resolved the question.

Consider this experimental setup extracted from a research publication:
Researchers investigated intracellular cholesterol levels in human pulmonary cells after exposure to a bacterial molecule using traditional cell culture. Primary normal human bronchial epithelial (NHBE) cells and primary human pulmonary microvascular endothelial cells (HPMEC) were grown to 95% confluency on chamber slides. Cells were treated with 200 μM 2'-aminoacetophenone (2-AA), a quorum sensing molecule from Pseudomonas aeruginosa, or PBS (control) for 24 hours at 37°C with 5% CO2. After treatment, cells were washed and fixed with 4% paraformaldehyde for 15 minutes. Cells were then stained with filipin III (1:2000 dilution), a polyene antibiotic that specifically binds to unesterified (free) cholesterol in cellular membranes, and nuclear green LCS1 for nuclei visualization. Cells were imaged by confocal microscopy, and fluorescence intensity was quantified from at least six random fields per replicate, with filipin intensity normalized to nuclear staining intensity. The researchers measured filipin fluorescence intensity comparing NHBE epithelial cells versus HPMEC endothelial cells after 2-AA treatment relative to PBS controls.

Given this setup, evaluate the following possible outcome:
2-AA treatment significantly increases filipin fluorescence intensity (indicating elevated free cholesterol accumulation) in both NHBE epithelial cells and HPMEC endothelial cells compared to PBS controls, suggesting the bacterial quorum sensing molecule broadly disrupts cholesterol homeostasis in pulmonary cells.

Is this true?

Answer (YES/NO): NO